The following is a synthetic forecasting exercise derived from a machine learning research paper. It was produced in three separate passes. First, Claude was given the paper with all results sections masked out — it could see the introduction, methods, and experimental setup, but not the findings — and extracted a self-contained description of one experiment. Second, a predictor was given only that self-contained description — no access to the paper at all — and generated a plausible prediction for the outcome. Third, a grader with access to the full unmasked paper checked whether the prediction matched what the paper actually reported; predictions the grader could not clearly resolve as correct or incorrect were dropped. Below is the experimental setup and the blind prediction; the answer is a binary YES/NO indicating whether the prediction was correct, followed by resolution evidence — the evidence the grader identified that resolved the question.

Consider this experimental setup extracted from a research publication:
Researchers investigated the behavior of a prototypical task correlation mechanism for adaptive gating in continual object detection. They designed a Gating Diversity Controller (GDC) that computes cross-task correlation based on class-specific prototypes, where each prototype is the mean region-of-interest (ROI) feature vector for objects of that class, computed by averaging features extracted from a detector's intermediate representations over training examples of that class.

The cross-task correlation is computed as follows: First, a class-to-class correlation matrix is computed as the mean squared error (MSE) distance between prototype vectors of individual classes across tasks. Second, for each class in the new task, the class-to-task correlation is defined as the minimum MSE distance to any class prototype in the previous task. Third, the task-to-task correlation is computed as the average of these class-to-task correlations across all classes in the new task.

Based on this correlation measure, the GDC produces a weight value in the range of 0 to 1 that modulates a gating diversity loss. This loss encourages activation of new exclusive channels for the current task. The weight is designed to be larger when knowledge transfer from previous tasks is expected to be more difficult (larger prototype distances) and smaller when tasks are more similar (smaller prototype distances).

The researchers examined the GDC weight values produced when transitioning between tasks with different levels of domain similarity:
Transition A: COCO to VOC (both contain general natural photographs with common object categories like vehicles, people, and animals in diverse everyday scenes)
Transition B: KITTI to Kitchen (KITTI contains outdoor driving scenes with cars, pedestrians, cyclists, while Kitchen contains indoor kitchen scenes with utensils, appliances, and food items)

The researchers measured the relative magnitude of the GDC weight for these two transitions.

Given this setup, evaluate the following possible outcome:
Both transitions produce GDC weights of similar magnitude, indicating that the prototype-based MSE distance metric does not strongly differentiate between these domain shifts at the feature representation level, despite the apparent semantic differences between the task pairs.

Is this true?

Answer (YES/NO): NO